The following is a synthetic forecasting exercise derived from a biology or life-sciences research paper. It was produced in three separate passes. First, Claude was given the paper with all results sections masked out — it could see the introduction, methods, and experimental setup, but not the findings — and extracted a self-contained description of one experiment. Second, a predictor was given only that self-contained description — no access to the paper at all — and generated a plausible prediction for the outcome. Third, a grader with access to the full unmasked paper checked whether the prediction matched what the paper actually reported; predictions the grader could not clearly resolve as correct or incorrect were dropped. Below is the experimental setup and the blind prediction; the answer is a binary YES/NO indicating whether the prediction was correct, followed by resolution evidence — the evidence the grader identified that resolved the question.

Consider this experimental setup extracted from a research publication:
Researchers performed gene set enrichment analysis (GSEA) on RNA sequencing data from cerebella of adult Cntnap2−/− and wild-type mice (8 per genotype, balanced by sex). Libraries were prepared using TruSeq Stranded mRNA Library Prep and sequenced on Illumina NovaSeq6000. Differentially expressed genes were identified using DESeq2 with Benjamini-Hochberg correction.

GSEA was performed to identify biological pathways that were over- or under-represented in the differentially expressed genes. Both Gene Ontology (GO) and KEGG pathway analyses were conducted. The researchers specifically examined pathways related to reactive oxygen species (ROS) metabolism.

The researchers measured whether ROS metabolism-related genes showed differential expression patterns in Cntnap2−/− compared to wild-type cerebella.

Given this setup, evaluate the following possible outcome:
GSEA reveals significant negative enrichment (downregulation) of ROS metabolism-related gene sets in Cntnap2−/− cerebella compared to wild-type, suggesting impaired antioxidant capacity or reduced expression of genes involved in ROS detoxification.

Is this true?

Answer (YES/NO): NO